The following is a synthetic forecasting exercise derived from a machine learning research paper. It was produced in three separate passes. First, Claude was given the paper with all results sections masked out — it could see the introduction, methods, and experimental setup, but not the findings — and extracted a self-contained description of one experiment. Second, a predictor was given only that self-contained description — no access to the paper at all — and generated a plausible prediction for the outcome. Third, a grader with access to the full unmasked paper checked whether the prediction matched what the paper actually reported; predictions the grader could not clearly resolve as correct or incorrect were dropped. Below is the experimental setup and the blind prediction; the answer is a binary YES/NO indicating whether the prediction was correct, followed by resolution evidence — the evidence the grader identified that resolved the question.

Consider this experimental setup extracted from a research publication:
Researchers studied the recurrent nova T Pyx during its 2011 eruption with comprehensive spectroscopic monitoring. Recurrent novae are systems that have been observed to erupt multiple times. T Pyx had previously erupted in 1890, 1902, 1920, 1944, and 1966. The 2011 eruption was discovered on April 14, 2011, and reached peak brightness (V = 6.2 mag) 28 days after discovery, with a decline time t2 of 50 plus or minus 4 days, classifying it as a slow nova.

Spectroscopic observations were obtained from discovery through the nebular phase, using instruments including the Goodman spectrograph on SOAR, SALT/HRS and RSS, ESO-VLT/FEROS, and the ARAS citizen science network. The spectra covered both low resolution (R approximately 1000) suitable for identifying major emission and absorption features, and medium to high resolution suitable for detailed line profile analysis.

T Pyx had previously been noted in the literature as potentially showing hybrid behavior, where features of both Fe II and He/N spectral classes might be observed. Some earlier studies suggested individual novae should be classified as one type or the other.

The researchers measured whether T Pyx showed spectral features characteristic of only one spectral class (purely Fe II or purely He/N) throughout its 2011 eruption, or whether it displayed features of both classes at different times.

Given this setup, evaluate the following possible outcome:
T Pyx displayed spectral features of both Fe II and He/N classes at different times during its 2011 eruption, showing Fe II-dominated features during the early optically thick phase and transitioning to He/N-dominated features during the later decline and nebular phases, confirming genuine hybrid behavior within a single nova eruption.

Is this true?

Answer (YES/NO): NO